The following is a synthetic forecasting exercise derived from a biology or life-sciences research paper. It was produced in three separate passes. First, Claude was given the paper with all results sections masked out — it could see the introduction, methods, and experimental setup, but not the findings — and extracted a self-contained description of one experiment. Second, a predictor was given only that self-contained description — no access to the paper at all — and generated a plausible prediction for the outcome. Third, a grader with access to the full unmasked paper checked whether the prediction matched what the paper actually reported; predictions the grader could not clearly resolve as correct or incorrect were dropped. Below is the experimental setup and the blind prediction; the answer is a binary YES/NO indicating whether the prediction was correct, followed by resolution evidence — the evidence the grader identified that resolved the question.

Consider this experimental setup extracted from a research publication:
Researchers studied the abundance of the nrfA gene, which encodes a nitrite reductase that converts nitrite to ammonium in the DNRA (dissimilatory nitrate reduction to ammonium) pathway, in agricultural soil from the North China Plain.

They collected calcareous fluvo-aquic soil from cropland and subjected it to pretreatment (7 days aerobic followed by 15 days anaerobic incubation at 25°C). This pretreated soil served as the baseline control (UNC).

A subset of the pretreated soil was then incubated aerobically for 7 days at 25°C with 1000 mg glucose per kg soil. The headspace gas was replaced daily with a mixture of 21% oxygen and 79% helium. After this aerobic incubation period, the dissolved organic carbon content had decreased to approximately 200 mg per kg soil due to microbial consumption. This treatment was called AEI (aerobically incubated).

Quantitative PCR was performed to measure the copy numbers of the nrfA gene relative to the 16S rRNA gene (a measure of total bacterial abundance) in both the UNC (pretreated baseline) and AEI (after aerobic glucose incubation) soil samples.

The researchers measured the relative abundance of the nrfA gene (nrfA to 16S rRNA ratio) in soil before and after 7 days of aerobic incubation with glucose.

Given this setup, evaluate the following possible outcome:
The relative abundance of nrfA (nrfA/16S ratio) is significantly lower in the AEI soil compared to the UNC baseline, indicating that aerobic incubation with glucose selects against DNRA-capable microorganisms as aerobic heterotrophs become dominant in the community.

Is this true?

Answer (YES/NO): NO